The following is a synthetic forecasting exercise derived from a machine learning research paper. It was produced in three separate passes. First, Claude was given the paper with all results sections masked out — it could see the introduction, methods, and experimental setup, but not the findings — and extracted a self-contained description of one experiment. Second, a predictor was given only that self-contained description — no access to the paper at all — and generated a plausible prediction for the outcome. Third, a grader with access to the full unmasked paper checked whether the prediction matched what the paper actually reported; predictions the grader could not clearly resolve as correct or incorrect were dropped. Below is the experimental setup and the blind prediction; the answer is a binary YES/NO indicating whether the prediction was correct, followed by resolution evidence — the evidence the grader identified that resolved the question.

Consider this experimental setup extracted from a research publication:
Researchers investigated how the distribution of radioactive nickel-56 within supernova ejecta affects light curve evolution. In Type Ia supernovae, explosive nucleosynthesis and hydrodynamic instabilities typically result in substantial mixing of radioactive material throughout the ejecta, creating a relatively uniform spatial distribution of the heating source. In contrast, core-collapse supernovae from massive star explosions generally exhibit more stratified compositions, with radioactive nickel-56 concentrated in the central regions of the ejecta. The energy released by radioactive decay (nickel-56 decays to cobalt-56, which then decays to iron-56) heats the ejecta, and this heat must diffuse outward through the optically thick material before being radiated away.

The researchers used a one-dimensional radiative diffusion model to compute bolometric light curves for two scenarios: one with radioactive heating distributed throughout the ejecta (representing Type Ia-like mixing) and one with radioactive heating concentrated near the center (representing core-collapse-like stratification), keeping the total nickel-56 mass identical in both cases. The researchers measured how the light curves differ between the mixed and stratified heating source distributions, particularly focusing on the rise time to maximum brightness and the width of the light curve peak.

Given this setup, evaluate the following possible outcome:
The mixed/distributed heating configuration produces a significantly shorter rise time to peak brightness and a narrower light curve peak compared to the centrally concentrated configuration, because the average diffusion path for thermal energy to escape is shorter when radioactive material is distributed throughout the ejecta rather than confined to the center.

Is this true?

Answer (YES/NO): YES